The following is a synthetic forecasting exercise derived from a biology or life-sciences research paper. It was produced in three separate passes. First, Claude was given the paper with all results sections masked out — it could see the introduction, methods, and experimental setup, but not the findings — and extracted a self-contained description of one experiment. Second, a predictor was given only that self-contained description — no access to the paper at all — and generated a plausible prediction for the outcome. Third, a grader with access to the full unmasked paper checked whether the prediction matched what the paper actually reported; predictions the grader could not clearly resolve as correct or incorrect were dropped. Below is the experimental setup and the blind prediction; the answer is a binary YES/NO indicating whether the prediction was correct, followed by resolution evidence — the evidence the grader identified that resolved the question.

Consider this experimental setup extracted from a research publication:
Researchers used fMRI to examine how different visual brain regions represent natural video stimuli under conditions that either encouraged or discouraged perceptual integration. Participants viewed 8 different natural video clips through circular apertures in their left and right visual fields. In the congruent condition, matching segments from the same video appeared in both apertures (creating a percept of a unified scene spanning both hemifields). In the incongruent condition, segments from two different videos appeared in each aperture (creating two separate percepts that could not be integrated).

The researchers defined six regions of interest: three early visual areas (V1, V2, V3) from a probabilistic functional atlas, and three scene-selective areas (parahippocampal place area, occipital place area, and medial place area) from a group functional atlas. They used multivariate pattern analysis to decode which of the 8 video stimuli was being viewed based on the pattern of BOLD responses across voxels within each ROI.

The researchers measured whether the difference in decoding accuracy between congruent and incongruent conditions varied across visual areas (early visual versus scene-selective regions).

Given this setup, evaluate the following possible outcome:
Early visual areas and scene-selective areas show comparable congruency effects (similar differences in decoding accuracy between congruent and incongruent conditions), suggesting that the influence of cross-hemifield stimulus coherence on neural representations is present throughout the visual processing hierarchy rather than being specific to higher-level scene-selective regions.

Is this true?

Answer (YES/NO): NO